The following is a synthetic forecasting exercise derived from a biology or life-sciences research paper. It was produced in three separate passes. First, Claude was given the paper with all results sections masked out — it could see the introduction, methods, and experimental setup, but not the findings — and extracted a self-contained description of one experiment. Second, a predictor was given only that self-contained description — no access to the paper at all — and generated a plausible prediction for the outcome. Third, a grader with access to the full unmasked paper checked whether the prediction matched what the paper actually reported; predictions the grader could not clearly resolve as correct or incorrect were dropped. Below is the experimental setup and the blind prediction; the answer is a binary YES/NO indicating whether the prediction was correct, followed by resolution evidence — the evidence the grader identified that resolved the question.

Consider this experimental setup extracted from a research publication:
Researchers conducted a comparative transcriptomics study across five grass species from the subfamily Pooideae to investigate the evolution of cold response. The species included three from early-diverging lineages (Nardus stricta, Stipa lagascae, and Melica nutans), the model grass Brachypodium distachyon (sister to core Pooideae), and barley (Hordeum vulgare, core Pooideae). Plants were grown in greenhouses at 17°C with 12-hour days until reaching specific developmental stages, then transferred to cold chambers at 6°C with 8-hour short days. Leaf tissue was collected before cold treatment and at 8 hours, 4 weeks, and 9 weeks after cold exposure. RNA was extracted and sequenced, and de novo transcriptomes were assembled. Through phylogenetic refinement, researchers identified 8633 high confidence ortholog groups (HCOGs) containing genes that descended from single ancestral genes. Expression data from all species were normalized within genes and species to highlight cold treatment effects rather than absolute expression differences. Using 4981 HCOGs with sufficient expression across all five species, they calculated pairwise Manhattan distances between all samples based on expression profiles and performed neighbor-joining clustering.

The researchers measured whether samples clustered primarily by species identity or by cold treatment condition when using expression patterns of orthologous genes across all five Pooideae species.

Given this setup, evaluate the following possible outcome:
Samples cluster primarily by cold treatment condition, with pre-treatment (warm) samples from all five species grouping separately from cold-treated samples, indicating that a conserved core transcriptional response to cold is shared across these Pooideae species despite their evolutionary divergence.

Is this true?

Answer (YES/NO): NO